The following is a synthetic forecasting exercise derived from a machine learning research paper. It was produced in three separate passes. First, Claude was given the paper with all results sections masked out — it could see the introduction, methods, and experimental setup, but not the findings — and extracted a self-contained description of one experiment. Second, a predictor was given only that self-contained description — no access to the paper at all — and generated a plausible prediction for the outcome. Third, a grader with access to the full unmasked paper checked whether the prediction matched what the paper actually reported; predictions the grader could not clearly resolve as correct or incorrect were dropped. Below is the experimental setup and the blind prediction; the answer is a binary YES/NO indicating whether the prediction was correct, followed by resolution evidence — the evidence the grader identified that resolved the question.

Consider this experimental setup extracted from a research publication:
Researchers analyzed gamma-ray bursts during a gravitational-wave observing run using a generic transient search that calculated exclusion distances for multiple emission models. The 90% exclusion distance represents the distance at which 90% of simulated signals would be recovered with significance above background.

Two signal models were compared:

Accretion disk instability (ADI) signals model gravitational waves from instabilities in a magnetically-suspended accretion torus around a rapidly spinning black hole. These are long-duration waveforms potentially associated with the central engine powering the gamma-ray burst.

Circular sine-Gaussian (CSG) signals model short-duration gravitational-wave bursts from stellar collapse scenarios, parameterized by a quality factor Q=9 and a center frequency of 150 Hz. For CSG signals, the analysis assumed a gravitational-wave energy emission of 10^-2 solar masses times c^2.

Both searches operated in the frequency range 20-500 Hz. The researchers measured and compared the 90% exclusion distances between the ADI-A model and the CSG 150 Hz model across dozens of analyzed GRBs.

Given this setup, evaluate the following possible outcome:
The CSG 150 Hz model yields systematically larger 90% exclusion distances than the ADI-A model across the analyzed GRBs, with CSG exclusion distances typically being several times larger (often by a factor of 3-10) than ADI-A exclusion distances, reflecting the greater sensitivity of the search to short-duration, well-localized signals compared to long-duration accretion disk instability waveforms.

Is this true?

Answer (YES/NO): NO